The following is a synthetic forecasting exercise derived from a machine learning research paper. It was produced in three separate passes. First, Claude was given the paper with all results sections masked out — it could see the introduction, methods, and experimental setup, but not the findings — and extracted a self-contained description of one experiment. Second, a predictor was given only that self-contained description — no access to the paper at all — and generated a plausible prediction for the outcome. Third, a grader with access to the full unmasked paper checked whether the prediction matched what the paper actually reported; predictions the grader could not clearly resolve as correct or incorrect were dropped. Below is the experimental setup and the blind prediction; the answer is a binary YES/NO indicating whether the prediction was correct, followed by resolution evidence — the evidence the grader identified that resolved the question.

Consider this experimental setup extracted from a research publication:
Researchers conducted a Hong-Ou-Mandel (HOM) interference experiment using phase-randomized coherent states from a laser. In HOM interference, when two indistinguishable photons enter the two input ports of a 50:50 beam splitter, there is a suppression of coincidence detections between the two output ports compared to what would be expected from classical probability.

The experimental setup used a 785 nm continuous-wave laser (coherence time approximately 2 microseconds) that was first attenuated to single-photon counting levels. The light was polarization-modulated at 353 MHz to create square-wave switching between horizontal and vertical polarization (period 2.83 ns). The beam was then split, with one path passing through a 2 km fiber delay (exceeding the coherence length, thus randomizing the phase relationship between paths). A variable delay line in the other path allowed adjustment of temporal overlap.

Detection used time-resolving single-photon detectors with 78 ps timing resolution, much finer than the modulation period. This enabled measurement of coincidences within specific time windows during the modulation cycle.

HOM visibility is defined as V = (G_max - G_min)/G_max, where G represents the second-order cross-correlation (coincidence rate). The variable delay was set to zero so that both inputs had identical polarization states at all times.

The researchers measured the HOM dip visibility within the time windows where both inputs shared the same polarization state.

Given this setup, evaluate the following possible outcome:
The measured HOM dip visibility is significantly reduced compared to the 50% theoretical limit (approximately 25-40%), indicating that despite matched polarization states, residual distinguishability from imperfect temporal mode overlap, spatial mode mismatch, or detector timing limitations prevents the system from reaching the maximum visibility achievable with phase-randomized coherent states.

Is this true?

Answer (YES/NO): NO